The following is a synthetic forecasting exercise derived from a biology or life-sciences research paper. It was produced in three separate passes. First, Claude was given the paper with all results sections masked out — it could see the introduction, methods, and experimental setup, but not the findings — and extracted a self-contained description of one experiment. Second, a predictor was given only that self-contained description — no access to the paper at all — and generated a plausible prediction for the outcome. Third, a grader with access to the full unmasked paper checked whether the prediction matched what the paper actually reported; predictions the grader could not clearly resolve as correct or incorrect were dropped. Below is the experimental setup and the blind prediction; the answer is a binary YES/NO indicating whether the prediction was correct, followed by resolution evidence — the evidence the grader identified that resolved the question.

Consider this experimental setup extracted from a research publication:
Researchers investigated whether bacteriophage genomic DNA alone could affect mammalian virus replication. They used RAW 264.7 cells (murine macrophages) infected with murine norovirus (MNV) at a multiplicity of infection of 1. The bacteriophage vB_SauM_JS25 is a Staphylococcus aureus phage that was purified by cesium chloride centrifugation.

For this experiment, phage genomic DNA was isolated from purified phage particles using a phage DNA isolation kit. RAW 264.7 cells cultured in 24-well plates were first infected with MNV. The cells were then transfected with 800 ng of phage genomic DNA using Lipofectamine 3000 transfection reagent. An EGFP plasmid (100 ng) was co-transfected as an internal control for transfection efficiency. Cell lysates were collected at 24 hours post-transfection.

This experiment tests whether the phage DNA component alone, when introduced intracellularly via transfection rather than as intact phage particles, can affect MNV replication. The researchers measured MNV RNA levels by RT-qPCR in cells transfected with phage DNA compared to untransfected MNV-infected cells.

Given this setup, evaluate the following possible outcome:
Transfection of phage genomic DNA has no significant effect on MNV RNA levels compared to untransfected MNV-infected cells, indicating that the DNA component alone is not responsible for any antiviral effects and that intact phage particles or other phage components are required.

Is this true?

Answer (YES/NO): YES